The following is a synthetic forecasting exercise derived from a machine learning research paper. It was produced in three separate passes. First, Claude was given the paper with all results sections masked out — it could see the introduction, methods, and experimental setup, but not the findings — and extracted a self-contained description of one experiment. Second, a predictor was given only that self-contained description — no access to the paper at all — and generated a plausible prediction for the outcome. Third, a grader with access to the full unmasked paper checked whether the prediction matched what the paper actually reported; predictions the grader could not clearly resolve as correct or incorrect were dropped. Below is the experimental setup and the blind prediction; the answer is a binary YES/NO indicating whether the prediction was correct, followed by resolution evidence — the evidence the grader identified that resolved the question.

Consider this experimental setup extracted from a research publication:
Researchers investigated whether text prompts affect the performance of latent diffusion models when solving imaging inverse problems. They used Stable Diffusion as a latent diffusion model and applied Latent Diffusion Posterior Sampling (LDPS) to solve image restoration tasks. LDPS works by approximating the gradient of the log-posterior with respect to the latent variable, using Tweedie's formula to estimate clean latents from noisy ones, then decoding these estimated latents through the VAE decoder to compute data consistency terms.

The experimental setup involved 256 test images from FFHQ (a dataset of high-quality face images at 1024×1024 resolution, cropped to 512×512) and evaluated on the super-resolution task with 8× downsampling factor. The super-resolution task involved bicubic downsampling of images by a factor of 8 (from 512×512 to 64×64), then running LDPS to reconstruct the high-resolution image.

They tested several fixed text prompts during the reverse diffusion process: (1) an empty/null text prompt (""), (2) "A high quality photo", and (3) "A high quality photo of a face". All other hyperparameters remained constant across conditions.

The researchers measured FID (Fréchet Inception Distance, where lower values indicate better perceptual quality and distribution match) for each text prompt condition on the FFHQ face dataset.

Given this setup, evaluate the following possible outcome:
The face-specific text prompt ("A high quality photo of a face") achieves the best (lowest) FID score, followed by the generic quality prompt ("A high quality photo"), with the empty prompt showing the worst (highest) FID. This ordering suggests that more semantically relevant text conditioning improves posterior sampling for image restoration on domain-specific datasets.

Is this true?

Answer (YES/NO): NO